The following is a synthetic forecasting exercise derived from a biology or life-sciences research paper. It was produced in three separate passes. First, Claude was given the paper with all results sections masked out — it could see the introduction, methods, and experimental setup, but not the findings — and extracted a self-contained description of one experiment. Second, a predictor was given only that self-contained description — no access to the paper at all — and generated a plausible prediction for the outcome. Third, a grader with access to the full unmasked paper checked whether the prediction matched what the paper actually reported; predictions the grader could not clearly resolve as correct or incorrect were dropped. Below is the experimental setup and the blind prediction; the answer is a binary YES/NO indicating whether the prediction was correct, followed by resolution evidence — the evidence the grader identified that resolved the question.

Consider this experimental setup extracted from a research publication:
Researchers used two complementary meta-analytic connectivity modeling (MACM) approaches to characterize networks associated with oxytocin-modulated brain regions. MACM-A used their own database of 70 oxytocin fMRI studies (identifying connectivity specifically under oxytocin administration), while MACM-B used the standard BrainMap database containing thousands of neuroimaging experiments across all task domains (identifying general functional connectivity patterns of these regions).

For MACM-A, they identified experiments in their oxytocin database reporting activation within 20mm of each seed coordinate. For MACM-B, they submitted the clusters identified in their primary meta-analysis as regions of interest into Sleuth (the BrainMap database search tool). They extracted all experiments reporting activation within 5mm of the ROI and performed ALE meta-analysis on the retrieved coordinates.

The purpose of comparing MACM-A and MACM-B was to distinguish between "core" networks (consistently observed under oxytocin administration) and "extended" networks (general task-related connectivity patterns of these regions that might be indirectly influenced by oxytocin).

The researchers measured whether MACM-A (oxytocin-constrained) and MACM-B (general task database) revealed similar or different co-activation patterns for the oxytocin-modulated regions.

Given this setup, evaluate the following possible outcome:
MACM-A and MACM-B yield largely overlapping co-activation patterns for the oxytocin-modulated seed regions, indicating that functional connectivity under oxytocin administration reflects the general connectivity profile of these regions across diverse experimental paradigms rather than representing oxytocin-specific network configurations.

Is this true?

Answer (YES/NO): NO